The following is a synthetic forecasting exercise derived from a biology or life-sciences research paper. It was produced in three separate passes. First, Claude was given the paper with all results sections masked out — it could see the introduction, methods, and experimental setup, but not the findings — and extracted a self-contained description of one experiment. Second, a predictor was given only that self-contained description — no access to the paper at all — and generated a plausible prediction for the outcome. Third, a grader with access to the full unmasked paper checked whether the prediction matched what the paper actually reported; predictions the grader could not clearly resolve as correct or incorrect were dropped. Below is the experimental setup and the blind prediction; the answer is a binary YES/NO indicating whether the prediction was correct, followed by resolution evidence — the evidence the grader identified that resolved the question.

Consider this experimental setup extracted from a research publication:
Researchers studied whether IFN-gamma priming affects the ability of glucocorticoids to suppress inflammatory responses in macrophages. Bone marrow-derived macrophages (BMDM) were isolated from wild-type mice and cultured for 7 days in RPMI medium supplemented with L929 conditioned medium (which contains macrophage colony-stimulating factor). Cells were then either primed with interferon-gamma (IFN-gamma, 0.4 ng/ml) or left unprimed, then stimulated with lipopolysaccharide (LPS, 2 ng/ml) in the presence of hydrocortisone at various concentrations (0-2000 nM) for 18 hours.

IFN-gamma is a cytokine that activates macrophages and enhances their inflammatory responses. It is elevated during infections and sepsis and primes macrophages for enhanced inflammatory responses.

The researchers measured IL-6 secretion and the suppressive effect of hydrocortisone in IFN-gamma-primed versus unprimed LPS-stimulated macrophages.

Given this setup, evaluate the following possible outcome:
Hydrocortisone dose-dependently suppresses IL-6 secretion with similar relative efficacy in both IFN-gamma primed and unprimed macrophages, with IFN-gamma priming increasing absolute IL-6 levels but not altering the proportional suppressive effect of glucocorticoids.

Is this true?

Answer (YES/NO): NO